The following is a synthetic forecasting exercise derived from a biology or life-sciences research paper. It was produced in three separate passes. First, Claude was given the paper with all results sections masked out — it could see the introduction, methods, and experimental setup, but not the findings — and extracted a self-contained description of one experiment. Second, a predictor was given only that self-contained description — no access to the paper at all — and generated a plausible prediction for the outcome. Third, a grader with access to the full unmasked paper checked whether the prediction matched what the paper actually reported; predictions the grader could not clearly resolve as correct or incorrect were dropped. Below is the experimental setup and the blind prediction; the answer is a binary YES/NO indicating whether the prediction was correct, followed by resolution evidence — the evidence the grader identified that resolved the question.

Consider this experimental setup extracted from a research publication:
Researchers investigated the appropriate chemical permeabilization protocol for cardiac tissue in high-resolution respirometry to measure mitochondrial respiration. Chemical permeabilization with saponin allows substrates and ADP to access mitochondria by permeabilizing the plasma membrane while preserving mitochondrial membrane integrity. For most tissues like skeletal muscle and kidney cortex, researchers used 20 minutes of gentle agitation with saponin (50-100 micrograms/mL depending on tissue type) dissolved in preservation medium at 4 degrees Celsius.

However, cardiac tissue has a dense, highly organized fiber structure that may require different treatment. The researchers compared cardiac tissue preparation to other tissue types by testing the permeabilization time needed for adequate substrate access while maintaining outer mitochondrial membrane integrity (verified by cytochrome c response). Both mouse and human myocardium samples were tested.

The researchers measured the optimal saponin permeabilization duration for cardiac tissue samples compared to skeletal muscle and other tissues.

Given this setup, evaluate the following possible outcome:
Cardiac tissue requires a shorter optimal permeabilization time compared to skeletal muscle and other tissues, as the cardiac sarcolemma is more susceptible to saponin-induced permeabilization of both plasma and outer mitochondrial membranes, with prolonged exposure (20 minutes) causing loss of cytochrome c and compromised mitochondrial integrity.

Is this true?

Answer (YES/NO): NO